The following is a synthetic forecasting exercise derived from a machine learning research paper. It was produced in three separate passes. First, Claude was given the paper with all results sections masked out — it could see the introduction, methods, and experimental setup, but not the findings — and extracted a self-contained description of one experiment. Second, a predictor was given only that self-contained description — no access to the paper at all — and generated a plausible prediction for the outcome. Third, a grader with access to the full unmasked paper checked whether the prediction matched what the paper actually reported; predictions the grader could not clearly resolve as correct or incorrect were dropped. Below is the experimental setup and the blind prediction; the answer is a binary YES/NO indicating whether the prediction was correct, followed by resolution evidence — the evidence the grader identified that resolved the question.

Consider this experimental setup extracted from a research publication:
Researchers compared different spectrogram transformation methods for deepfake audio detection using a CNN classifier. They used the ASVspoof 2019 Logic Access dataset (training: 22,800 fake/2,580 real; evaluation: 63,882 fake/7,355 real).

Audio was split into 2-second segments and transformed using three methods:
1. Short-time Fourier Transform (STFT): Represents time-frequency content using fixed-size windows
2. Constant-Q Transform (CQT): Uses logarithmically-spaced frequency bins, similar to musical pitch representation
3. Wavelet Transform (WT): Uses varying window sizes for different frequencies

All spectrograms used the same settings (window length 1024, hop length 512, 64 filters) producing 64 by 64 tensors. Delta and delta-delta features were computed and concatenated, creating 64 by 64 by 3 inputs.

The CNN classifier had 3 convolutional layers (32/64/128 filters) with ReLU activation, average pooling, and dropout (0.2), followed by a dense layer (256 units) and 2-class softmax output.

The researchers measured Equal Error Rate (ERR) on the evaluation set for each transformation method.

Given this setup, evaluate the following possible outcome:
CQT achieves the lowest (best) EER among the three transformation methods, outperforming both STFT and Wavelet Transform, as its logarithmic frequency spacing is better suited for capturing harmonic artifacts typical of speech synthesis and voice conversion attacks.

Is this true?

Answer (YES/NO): NO